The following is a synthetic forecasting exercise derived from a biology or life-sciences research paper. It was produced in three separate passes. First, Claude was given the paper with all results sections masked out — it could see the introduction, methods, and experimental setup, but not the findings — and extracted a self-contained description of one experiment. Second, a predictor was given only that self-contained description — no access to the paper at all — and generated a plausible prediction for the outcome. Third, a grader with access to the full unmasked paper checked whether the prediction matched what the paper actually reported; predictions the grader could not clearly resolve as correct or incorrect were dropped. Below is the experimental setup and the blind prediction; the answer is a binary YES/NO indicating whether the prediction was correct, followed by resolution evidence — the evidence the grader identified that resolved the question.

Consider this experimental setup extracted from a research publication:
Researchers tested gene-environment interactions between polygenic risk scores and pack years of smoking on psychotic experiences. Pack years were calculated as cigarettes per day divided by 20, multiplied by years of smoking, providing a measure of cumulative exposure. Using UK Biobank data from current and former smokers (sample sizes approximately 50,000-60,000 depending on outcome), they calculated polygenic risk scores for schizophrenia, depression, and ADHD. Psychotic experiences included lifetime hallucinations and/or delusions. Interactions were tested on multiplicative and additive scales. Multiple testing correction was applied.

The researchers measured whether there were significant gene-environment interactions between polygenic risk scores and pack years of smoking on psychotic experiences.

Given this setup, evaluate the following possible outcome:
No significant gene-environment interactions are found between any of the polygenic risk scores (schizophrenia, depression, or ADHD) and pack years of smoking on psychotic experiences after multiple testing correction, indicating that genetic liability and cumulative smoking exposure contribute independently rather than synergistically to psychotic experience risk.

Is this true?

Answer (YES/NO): YES